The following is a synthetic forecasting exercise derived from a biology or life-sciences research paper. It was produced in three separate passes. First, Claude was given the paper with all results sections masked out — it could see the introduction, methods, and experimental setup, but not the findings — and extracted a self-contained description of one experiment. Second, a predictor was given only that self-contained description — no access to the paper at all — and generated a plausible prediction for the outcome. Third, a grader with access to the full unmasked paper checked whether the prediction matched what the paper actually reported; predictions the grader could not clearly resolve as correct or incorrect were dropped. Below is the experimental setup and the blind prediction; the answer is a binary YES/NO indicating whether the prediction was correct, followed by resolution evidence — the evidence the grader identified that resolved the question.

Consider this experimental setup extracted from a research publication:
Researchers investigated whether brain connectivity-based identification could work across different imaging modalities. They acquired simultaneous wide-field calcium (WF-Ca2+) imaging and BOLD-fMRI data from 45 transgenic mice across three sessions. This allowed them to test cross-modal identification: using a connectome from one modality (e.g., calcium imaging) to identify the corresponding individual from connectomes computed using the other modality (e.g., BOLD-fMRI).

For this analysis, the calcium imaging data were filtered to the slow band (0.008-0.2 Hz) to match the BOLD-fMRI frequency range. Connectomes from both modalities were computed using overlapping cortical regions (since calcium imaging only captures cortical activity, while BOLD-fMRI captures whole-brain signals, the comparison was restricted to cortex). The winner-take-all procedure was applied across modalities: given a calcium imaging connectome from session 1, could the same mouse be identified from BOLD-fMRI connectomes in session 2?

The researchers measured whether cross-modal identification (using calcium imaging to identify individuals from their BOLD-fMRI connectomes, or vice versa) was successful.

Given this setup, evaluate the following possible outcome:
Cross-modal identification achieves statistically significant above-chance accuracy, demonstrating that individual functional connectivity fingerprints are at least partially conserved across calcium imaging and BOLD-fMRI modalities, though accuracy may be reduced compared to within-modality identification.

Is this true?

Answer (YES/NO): NO